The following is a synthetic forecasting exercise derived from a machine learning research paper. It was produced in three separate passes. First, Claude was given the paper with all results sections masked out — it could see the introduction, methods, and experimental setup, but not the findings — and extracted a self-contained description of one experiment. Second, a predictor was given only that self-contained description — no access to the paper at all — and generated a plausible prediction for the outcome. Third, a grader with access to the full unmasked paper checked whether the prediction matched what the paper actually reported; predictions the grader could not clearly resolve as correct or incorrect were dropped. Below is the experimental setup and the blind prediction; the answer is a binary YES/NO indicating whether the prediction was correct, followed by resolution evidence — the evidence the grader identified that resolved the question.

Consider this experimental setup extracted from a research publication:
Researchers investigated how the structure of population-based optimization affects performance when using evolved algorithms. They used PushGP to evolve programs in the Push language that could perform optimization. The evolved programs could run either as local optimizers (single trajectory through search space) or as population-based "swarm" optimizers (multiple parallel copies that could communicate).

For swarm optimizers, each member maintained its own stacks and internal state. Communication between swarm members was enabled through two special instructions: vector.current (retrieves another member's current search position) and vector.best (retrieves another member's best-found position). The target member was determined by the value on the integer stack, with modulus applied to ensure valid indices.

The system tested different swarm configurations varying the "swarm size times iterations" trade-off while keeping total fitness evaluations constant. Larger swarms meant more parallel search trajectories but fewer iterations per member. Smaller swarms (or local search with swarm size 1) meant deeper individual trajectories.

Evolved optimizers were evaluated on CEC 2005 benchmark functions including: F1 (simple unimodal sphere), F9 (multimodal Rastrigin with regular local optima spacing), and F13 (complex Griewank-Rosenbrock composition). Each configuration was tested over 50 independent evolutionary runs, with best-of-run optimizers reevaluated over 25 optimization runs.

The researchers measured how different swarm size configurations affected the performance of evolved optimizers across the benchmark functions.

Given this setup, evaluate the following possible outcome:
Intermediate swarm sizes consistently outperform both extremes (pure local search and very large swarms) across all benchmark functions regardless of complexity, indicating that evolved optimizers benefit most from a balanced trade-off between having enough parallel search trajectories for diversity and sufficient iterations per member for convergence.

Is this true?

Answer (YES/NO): NO